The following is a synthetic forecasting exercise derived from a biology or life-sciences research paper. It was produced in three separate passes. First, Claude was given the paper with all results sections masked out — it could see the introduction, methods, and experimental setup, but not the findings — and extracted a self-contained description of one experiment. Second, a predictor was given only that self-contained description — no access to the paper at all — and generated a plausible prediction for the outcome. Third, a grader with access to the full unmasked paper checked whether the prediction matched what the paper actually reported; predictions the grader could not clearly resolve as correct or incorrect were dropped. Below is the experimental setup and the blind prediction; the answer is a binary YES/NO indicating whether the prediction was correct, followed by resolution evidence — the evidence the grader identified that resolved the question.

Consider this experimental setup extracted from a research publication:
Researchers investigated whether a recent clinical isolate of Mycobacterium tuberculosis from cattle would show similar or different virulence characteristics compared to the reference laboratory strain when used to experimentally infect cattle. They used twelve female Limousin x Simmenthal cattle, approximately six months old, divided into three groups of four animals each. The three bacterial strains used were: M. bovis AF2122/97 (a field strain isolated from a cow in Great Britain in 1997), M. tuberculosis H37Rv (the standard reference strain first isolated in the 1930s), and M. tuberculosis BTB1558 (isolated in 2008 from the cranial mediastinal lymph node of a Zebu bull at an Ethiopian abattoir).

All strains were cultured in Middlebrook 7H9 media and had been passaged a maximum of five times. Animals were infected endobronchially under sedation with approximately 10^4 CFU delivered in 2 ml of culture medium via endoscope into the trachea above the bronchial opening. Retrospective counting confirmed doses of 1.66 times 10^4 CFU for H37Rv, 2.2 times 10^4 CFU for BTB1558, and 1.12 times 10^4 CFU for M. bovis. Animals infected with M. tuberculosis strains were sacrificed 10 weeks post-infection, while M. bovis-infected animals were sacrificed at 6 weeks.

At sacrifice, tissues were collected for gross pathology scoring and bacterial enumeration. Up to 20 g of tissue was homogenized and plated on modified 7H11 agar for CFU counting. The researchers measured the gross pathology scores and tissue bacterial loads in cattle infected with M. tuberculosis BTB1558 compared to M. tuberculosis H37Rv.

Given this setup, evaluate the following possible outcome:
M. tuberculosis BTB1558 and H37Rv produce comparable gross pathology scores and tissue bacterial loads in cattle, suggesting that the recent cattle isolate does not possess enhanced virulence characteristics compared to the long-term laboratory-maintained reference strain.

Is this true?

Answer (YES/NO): YES